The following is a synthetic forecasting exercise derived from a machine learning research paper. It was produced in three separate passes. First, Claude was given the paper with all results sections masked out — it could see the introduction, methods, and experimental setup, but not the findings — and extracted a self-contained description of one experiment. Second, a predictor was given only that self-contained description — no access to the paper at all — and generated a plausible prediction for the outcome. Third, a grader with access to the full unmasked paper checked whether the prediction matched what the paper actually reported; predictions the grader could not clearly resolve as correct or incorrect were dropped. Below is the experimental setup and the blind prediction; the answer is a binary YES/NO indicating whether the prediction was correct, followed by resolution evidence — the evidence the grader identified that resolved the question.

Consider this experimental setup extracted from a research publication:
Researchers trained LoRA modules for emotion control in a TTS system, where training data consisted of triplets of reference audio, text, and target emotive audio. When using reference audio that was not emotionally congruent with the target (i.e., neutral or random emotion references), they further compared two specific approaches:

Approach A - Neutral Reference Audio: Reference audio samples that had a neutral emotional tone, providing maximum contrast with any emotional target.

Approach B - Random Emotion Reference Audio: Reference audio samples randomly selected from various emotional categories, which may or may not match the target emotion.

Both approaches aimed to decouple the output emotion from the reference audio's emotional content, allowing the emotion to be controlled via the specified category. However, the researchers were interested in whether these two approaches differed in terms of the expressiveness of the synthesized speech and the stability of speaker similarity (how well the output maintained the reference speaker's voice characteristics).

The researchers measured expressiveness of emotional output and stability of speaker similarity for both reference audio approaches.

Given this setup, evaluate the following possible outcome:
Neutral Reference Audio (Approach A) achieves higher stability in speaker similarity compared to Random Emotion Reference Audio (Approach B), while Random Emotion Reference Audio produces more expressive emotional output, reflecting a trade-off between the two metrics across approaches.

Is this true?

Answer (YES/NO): NO